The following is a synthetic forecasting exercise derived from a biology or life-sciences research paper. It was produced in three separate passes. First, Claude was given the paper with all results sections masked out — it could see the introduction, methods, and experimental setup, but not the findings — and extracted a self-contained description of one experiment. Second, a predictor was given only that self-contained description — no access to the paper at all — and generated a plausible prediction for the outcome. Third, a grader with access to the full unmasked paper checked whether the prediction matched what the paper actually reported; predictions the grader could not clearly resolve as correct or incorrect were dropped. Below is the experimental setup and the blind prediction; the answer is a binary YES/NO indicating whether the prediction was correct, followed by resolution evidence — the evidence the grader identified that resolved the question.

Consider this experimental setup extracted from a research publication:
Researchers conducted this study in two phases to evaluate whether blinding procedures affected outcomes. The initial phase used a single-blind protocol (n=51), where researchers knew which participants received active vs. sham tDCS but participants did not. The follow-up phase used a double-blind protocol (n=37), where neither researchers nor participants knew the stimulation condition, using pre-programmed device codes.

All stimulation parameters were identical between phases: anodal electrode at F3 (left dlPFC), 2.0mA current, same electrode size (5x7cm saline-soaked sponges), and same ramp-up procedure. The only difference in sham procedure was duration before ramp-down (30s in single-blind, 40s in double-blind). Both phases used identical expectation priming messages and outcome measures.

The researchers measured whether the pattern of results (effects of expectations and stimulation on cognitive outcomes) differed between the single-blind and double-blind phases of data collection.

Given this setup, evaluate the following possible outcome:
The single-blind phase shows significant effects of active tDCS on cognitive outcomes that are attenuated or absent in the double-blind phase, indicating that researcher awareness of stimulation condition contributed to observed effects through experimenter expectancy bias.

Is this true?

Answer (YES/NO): NO